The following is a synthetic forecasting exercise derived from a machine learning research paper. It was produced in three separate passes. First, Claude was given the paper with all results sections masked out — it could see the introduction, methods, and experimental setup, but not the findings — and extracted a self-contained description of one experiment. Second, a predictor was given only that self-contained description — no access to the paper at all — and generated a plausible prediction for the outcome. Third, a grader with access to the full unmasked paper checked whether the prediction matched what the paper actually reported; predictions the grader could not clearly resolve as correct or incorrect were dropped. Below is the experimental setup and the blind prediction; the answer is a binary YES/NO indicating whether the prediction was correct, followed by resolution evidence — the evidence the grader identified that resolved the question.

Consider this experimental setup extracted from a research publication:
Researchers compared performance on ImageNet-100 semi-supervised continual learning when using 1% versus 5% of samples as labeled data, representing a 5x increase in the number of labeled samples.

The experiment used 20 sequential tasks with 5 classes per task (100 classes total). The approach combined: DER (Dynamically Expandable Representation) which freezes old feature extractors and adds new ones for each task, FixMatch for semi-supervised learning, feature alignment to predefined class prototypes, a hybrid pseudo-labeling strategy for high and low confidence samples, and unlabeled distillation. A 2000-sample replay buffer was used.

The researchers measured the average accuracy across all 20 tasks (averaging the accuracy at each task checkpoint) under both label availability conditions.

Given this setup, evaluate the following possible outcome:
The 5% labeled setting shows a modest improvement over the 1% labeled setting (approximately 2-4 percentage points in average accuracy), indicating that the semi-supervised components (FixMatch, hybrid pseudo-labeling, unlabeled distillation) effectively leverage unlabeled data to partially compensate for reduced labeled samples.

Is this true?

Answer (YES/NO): NO